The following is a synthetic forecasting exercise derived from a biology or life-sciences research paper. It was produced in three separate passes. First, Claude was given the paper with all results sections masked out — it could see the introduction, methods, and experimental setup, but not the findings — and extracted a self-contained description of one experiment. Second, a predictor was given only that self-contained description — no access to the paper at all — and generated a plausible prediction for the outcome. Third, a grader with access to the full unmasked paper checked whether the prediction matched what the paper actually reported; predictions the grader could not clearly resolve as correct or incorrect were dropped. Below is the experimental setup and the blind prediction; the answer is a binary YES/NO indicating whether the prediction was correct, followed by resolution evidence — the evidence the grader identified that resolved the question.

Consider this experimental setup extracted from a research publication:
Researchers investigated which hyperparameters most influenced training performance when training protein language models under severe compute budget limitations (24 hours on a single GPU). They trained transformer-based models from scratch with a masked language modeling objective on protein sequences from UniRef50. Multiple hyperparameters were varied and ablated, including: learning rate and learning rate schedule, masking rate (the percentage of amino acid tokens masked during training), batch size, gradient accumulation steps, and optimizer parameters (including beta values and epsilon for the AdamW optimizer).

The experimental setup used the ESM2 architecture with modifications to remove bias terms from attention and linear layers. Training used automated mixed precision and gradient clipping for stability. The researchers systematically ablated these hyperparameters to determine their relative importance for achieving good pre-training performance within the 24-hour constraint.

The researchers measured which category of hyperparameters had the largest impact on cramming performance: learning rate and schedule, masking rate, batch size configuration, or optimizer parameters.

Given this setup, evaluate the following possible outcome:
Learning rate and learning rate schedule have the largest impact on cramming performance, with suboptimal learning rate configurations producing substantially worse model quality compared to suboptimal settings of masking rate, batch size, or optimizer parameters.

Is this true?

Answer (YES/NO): YES